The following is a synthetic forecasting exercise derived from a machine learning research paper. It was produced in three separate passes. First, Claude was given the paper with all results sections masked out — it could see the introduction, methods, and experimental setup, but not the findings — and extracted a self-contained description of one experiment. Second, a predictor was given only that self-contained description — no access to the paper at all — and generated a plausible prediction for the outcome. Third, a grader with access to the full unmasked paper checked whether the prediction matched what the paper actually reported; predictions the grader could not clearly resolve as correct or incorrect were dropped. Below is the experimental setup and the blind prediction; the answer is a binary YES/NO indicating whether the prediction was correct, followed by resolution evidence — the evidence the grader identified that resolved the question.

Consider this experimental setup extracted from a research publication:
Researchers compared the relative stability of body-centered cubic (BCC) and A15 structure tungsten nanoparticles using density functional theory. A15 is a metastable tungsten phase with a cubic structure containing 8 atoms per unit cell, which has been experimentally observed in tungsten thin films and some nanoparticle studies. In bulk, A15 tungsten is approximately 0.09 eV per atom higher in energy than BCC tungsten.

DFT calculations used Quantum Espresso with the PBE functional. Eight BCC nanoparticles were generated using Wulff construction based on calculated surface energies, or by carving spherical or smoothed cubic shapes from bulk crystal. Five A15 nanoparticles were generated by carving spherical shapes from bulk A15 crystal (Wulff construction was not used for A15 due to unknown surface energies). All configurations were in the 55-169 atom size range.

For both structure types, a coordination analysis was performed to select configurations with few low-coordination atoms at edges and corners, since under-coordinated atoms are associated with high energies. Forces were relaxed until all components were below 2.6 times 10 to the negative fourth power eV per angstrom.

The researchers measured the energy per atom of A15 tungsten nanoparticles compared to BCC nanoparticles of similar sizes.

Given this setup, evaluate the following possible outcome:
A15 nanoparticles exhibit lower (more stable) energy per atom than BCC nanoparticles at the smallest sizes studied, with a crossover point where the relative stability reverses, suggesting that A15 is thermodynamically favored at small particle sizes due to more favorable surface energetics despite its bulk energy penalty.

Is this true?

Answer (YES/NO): NO